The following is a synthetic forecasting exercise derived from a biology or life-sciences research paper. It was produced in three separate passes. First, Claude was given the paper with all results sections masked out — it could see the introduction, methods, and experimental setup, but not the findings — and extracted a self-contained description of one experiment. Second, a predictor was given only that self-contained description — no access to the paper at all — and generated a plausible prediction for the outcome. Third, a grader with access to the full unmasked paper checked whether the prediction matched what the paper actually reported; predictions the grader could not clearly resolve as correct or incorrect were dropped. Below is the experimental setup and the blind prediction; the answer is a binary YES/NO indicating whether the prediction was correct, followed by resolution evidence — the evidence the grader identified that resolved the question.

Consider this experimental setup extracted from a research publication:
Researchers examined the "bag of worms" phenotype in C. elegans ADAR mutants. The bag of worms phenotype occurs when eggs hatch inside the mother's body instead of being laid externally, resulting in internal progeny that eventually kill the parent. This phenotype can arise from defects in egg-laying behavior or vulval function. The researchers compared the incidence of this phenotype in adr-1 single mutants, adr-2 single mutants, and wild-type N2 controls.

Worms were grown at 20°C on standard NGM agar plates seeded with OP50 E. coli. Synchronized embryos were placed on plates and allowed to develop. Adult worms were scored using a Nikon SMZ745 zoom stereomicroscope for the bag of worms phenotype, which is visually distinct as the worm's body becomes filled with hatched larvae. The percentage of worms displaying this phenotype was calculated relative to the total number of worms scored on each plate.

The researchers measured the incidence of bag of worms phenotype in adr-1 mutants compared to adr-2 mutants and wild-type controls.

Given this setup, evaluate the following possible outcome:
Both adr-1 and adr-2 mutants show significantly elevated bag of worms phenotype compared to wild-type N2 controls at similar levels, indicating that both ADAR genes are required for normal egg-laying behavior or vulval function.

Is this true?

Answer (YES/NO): NO